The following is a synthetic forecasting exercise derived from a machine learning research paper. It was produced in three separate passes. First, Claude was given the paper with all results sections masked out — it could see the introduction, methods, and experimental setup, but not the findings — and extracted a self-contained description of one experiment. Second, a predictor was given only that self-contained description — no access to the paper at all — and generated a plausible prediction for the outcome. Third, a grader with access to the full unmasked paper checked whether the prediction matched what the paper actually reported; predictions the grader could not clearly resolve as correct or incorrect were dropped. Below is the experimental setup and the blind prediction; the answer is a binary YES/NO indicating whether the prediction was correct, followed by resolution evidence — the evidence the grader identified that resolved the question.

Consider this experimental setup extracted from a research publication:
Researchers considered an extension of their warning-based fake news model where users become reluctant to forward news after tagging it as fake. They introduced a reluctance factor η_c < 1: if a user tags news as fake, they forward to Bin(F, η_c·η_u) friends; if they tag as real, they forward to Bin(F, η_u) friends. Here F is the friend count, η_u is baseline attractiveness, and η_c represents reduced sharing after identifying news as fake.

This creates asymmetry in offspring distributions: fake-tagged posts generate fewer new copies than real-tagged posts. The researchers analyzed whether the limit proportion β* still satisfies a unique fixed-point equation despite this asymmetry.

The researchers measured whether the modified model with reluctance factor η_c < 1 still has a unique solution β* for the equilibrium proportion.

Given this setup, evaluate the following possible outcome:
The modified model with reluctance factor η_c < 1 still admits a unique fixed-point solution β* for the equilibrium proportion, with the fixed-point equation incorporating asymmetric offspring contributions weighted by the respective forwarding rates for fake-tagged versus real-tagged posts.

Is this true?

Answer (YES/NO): YES